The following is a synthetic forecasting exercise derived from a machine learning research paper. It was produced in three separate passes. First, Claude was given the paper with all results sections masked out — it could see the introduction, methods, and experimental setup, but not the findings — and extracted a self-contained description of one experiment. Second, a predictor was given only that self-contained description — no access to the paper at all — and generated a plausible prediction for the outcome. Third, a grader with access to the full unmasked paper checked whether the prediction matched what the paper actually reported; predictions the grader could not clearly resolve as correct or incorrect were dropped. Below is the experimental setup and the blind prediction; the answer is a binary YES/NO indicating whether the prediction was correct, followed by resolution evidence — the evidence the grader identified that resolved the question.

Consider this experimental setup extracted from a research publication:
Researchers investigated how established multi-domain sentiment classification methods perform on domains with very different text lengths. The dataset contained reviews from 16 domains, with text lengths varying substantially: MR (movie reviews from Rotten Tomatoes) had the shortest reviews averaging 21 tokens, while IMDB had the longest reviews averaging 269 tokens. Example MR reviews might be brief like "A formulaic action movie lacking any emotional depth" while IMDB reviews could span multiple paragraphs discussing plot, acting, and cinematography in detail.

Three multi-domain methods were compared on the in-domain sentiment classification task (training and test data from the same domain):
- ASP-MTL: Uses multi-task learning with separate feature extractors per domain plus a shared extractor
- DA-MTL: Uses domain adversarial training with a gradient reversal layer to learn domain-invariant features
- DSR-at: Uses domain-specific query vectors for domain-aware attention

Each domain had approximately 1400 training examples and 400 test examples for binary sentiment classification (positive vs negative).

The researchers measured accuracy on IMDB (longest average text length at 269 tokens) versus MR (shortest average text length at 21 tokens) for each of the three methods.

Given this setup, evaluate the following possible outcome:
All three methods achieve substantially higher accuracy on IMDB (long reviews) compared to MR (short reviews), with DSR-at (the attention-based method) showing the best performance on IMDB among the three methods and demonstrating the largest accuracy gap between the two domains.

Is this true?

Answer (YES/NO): YES